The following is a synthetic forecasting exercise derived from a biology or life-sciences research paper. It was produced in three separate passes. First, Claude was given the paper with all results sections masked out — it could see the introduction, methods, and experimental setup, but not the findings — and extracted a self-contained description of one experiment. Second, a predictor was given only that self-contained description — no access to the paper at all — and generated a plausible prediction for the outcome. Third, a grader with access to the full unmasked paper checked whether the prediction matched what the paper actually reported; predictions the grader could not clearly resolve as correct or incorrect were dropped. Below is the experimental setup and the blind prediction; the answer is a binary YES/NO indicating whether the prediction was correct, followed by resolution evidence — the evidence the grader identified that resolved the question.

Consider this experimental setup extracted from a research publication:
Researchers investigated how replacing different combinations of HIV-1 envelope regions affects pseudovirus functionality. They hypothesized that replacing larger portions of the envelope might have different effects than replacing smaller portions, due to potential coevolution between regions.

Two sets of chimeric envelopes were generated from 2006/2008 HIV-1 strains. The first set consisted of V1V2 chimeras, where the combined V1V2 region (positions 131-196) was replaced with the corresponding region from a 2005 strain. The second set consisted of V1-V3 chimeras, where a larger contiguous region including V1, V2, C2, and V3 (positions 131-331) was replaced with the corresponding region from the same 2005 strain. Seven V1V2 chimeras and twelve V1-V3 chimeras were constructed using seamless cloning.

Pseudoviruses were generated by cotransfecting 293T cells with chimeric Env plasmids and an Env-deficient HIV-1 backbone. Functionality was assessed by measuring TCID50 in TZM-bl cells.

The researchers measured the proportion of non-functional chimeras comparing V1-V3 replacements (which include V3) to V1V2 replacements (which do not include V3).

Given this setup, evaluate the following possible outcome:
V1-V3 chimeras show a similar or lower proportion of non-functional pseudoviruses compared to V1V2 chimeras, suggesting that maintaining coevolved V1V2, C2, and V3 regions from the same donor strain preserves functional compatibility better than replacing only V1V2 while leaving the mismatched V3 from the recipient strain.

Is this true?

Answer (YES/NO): YES